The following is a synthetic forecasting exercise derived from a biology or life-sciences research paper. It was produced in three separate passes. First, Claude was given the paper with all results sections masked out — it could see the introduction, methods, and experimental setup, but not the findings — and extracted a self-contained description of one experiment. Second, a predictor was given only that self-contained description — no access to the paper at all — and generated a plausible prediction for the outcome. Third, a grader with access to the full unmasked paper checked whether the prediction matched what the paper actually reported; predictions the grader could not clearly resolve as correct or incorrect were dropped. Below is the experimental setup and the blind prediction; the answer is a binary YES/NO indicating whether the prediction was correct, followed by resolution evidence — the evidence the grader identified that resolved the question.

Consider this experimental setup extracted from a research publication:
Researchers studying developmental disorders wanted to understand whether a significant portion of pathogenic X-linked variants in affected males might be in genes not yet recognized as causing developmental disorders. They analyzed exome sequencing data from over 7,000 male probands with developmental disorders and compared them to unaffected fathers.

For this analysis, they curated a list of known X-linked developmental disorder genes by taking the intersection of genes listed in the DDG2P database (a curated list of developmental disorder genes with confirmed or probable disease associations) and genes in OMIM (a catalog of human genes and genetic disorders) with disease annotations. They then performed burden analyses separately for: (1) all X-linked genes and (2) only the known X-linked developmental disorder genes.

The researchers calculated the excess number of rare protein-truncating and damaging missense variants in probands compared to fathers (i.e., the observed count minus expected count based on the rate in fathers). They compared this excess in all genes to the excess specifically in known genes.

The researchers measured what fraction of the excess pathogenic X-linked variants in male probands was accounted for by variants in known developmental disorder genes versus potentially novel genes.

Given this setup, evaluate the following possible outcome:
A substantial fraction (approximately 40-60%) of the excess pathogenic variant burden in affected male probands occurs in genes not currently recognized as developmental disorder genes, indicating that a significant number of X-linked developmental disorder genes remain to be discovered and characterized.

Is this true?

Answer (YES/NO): NO